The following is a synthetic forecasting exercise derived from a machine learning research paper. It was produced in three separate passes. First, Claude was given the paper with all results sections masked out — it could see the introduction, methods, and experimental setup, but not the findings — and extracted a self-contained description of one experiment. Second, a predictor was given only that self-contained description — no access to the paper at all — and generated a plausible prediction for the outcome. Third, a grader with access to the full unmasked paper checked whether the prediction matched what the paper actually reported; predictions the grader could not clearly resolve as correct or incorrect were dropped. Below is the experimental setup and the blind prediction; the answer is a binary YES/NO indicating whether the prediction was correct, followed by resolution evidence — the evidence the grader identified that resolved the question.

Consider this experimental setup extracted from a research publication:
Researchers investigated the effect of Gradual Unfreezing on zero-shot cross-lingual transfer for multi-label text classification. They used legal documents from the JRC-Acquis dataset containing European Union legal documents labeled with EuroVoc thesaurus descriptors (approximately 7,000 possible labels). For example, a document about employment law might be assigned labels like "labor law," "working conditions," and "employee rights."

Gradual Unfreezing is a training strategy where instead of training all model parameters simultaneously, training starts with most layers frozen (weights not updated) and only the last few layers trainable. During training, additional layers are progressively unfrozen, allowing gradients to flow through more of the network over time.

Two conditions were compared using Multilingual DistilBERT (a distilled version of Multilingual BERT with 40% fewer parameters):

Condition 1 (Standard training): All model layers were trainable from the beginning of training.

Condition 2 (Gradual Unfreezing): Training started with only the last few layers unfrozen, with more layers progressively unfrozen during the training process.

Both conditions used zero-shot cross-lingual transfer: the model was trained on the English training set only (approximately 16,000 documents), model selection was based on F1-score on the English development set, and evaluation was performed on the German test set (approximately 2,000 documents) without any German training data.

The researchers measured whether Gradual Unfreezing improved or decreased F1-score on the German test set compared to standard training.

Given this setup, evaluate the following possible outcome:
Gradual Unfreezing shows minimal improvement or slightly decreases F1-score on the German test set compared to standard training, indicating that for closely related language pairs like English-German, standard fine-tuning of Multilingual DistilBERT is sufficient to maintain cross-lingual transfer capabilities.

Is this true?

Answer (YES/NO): NO